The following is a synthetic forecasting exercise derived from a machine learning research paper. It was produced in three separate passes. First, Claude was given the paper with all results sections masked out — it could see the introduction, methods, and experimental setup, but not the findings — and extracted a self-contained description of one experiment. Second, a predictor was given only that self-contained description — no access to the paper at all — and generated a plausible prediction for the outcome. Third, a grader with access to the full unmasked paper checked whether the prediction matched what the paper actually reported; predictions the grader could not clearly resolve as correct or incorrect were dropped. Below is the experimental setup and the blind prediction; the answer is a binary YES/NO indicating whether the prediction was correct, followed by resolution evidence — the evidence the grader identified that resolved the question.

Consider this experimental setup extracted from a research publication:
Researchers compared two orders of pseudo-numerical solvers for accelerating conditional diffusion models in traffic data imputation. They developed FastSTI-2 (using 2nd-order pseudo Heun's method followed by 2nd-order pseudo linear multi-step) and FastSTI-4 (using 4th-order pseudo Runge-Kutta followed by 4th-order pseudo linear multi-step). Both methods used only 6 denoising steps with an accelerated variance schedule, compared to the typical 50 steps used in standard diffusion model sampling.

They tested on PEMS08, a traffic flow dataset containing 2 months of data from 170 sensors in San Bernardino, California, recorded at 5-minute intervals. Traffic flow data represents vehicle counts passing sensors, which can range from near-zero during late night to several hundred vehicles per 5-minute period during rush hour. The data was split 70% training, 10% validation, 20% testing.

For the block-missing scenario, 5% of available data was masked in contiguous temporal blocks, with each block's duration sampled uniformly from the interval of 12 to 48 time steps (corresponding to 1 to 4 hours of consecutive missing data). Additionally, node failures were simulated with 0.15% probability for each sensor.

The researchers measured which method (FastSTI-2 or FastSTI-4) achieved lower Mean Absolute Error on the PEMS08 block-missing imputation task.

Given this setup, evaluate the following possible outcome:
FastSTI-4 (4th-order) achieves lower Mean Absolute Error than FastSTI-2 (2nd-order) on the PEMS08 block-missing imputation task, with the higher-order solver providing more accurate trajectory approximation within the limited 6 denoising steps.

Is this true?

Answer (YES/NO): NO